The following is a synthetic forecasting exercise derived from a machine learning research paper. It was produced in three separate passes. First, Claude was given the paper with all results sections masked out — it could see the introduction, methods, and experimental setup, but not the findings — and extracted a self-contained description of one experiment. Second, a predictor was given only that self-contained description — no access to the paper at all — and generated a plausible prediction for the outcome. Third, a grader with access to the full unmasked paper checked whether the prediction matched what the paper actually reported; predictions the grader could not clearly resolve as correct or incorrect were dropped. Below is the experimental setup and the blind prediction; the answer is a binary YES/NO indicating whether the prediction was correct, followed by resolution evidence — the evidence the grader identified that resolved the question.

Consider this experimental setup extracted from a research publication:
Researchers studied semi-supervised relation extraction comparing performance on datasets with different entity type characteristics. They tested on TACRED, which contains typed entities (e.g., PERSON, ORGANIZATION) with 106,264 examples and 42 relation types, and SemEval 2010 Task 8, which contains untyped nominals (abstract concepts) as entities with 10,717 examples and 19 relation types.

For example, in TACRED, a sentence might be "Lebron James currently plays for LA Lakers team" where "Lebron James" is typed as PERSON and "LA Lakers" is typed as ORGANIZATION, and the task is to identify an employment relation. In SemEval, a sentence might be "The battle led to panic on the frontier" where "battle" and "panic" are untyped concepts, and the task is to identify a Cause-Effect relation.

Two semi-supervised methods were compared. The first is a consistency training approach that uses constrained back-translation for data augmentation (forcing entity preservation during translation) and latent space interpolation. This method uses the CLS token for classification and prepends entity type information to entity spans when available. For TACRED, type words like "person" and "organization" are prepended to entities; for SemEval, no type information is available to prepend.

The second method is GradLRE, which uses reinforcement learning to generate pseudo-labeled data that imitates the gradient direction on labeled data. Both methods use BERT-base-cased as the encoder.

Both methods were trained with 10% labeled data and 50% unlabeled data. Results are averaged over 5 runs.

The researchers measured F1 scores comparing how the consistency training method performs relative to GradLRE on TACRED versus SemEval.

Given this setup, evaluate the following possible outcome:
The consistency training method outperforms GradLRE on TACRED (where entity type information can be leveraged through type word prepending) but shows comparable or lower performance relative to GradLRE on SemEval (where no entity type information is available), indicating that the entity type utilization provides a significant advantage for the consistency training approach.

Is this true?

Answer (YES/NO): YES